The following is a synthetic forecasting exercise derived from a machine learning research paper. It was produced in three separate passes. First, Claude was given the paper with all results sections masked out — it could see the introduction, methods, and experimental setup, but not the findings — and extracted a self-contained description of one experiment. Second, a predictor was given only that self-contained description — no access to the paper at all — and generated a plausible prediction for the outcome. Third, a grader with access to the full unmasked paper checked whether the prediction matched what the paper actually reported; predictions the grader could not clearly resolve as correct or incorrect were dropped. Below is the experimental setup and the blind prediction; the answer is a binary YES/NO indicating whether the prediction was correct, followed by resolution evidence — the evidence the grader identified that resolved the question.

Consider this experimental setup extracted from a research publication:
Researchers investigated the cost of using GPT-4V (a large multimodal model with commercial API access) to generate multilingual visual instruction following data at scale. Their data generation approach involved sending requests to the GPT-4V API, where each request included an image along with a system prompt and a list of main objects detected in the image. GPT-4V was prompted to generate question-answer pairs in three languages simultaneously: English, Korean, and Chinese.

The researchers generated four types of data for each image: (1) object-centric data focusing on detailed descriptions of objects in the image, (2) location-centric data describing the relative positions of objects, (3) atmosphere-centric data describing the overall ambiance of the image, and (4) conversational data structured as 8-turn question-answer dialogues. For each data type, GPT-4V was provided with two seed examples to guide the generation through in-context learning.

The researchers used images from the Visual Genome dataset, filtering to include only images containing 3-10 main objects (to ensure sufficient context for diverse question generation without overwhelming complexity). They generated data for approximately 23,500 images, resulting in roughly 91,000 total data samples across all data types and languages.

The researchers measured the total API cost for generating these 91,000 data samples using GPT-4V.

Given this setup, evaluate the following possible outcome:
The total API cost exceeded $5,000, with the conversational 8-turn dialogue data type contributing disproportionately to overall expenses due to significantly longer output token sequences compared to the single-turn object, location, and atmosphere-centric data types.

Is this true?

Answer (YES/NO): NO